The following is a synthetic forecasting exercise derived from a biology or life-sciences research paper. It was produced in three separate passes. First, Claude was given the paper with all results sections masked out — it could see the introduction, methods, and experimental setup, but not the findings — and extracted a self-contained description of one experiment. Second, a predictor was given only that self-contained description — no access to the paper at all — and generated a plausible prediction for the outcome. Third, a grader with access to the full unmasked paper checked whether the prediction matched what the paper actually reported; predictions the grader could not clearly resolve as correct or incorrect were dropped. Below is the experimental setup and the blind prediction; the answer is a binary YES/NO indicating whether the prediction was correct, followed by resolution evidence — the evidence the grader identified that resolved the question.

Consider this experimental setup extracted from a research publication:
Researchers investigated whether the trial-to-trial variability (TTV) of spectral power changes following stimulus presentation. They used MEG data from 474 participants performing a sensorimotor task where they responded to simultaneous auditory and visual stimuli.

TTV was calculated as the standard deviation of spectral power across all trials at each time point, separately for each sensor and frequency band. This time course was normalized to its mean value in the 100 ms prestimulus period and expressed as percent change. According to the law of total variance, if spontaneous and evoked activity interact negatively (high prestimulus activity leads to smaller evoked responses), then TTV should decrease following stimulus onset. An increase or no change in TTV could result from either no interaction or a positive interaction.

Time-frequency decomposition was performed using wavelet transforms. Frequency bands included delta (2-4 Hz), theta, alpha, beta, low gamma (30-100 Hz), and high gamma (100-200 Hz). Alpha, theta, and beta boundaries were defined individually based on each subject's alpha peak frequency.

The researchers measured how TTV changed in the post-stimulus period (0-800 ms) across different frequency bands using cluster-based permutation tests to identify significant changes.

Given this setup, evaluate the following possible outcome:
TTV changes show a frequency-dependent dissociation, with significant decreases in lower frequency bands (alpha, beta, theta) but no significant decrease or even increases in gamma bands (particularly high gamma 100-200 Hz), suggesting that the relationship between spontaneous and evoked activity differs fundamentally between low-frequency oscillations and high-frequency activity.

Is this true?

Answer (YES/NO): NO